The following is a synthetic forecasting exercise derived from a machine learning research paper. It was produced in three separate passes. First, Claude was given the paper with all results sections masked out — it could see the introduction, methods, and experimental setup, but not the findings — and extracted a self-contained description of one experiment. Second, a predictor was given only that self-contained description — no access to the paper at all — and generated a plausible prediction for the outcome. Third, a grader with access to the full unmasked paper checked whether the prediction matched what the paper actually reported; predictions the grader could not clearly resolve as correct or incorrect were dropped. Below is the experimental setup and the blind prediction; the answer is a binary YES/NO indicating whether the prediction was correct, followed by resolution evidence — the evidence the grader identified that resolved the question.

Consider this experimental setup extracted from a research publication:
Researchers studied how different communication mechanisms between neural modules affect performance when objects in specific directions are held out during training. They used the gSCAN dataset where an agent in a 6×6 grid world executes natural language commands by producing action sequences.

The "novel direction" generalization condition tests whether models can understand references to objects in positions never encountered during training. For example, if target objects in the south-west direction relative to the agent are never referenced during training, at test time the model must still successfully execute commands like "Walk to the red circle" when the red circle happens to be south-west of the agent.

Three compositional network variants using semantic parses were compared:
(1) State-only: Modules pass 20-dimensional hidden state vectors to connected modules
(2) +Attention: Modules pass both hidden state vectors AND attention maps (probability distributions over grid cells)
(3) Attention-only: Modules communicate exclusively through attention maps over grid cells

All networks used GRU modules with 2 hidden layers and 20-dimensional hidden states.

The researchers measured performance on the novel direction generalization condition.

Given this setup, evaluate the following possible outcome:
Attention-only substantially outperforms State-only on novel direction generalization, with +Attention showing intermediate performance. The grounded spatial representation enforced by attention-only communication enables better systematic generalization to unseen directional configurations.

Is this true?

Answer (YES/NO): YES